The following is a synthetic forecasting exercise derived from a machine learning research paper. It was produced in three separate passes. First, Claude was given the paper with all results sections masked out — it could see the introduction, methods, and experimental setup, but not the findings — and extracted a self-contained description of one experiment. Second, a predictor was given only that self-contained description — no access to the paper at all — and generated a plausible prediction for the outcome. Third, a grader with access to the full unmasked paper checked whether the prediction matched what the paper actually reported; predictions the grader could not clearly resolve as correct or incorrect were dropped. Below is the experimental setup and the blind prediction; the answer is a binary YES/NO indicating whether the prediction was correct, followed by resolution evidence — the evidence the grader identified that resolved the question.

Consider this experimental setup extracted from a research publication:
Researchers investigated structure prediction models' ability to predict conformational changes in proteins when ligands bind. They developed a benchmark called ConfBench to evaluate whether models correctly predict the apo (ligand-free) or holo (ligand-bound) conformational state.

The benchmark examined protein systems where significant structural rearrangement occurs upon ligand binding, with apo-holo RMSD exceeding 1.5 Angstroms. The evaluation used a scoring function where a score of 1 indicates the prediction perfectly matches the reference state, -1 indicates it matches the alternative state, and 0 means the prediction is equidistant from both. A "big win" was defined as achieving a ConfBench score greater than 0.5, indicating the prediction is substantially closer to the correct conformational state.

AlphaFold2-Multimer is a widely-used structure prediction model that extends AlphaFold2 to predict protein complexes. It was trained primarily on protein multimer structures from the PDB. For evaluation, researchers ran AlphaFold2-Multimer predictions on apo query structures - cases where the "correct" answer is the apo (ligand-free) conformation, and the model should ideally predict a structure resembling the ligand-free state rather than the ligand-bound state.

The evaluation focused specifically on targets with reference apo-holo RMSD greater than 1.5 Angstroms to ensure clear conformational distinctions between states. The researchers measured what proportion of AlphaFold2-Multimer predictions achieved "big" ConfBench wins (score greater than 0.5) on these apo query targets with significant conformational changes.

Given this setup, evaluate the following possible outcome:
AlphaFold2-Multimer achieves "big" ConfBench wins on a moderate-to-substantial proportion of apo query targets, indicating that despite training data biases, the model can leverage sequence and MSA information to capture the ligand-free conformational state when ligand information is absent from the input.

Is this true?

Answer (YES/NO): YES